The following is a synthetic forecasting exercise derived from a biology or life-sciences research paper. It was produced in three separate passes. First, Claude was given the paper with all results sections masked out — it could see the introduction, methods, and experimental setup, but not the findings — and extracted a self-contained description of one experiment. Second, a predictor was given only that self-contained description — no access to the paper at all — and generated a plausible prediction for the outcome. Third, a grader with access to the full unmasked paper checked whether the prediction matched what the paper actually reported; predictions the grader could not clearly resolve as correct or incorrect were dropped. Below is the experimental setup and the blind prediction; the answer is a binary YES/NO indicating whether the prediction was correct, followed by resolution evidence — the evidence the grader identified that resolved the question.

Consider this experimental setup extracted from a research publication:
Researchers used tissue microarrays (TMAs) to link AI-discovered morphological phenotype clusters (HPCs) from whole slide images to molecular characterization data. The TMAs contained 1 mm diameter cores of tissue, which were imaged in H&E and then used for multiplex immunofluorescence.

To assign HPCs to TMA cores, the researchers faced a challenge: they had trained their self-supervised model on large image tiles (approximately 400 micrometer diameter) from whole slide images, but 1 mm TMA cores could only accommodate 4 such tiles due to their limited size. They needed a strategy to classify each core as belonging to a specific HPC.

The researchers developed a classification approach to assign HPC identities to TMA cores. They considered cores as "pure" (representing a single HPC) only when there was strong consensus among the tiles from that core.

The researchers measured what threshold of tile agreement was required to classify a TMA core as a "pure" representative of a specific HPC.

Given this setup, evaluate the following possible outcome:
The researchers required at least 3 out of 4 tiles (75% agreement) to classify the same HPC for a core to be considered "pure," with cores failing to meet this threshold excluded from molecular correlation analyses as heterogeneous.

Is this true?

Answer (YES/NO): YES